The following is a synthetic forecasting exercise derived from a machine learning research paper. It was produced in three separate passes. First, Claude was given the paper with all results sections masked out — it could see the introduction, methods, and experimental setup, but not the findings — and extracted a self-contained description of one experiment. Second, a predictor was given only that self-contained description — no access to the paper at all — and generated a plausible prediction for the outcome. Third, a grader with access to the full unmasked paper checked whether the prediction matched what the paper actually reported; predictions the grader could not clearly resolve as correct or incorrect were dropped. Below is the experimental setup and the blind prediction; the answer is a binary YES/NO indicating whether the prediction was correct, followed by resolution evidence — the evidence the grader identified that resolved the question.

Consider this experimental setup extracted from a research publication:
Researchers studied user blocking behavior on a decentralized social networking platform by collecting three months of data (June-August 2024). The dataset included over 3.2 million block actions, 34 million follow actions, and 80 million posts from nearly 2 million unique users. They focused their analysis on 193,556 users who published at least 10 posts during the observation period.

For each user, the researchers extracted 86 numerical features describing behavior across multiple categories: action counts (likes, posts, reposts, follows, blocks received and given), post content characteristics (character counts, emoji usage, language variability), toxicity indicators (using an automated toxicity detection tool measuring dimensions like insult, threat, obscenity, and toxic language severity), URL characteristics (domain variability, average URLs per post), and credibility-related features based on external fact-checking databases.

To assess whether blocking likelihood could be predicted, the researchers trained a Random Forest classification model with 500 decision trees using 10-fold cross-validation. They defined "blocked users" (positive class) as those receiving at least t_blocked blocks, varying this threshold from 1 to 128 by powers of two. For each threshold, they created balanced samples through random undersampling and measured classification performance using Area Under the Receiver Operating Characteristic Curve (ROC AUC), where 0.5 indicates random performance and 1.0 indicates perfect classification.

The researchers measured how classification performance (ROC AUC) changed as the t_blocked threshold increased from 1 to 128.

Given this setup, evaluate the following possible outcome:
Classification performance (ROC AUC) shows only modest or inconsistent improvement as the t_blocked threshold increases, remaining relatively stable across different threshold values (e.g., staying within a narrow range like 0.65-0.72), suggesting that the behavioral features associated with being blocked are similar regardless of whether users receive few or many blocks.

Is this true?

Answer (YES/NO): NO